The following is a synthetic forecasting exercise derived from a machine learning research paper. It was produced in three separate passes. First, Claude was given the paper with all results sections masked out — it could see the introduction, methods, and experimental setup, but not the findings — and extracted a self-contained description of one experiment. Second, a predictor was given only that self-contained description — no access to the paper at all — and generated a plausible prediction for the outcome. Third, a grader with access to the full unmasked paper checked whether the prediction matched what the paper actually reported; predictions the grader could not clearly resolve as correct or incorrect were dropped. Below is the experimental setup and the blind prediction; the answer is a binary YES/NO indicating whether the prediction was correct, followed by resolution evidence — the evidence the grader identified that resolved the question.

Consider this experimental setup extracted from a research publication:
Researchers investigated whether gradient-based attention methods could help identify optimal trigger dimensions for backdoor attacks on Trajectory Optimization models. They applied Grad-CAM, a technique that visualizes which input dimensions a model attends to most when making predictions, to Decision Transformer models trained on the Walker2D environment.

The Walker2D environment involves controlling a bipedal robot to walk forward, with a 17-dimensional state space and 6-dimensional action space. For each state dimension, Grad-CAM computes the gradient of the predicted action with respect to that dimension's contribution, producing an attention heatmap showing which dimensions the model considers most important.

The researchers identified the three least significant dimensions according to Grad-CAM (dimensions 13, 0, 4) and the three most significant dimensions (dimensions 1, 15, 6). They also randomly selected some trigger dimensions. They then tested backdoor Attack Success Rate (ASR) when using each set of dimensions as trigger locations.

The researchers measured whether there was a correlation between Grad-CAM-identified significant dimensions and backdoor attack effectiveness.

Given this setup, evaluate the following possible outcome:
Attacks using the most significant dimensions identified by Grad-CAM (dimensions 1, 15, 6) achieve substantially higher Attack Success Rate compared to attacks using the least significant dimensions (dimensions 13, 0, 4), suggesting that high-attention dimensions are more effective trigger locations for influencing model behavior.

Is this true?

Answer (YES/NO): NO